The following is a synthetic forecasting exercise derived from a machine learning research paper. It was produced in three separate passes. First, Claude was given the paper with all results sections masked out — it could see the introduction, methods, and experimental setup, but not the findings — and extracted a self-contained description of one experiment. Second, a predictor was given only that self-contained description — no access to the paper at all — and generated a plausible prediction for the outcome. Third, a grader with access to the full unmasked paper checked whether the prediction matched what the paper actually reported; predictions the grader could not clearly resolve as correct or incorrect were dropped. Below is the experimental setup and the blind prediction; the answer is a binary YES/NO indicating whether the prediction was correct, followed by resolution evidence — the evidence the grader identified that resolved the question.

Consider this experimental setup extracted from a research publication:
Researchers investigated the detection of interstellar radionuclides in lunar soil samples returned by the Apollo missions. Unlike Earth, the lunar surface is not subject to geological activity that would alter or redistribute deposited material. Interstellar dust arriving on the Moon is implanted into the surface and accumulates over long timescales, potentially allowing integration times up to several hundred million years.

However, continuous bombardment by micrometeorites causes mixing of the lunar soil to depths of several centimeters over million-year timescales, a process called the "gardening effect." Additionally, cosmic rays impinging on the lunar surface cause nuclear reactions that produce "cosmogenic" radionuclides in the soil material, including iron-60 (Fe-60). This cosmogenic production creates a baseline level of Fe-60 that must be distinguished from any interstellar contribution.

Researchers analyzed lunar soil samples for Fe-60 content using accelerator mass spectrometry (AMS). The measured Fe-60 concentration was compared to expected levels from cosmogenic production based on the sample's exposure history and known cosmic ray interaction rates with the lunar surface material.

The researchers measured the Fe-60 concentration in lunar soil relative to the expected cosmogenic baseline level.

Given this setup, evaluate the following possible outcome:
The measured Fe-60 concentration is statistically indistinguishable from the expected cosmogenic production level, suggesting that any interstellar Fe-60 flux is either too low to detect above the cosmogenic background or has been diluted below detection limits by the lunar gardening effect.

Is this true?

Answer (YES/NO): NO